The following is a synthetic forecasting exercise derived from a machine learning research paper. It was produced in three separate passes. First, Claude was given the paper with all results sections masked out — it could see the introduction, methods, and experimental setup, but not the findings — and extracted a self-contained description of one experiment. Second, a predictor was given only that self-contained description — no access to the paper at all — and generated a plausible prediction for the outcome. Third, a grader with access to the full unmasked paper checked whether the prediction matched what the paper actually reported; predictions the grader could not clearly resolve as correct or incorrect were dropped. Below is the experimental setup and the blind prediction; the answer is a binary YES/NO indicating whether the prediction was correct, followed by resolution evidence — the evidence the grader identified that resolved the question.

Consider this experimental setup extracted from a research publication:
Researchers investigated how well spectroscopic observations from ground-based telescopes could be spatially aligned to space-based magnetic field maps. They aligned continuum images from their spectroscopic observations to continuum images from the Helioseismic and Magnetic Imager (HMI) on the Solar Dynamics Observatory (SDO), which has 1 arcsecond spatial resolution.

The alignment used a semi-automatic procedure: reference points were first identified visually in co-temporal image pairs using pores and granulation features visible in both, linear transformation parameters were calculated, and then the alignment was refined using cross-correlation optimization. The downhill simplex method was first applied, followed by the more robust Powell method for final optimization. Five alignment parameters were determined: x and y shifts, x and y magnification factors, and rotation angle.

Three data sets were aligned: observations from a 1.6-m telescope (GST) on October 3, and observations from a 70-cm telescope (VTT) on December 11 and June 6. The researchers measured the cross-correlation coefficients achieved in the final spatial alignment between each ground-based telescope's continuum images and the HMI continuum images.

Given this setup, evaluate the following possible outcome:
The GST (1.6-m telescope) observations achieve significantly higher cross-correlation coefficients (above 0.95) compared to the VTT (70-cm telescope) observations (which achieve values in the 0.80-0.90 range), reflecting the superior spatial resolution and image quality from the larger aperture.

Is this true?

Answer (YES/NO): NO